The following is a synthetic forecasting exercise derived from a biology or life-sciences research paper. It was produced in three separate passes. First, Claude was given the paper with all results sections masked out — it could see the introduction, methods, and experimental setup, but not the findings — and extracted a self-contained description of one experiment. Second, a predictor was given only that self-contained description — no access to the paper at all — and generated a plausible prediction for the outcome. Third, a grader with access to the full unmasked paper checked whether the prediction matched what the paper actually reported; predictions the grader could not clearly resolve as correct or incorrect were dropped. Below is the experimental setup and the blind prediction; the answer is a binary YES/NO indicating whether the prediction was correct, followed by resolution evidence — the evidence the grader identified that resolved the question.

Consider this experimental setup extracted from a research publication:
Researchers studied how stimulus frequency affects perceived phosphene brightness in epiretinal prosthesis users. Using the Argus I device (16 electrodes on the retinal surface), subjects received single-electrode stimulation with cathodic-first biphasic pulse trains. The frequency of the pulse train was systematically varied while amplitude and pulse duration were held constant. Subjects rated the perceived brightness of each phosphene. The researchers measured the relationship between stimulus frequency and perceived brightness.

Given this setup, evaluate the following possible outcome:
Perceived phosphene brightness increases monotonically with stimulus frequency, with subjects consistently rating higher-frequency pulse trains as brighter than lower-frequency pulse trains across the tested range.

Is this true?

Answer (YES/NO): YES